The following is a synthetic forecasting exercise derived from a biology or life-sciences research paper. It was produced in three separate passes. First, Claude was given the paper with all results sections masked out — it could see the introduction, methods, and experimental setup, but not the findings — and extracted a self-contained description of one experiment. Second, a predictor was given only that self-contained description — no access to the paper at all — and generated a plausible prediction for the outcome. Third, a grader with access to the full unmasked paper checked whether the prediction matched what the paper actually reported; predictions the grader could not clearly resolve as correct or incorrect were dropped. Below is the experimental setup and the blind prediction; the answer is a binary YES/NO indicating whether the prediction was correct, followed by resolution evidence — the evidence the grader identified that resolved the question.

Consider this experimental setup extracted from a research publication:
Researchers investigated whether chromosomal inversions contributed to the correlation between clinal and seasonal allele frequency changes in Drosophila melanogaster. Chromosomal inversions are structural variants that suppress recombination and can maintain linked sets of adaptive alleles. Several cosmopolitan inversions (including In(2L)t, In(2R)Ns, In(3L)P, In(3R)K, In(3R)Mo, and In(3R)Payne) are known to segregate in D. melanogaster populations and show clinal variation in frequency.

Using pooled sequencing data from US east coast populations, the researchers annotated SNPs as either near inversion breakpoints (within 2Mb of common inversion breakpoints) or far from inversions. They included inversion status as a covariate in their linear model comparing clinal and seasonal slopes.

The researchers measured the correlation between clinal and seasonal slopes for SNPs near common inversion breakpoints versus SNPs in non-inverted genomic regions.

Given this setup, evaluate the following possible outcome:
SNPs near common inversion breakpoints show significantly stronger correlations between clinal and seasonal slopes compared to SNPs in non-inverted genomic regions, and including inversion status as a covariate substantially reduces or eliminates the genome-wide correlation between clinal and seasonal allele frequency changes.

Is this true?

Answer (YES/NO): NO